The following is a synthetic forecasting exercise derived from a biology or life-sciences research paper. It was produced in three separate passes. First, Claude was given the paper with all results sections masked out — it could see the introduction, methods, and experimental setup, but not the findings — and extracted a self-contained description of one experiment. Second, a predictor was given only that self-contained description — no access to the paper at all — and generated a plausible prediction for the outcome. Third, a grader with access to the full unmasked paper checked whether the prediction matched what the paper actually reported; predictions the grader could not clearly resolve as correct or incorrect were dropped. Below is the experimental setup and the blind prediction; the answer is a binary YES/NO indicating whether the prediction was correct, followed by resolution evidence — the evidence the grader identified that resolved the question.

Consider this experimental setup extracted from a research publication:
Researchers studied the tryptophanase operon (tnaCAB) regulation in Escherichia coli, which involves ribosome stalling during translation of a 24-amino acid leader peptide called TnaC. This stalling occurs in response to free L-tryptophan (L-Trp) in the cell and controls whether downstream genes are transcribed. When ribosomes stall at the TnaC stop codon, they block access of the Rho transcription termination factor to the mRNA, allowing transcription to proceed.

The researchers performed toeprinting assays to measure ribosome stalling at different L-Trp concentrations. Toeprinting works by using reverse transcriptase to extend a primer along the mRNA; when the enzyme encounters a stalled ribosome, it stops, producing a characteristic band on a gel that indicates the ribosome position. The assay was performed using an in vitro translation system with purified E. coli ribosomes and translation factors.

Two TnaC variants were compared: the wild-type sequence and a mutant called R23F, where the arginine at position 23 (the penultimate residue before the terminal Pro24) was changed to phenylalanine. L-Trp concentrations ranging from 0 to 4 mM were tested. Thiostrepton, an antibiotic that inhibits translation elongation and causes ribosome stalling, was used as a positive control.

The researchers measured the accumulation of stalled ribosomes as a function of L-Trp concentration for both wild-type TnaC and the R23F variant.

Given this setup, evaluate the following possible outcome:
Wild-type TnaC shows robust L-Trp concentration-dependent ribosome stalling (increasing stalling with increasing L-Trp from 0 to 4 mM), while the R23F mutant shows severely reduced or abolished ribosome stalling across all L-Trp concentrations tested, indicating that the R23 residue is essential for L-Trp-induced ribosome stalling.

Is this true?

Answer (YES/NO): NO